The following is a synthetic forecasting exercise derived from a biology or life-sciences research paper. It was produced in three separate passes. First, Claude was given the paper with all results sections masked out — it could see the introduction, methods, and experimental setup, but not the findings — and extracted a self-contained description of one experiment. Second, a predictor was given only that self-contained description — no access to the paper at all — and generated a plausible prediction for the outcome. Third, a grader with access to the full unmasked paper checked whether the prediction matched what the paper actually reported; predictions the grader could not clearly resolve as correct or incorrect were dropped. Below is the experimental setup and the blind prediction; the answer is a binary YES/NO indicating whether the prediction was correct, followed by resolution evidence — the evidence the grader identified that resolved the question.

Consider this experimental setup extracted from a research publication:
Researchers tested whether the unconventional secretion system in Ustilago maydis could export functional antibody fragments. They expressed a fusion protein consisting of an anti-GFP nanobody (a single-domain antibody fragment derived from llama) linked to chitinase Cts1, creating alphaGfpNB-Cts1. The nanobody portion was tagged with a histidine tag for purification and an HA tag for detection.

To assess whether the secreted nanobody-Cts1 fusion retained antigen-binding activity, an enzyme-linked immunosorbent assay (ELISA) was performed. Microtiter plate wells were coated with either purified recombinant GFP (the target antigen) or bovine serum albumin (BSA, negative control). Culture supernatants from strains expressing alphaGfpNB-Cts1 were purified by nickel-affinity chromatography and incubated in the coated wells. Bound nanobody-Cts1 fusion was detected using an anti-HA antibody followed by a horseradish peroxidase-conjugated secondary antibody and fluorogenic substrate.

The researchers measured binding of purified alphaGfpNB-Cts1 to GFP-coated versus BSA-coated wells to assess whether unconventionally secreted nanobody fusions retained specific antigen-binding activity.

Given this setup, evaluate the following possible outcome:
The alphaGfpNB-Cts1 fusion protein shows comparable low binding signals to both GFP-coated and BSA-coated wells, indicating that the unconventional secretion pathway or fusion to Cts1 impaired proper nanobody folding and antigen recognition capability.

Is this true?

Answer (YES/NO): NO